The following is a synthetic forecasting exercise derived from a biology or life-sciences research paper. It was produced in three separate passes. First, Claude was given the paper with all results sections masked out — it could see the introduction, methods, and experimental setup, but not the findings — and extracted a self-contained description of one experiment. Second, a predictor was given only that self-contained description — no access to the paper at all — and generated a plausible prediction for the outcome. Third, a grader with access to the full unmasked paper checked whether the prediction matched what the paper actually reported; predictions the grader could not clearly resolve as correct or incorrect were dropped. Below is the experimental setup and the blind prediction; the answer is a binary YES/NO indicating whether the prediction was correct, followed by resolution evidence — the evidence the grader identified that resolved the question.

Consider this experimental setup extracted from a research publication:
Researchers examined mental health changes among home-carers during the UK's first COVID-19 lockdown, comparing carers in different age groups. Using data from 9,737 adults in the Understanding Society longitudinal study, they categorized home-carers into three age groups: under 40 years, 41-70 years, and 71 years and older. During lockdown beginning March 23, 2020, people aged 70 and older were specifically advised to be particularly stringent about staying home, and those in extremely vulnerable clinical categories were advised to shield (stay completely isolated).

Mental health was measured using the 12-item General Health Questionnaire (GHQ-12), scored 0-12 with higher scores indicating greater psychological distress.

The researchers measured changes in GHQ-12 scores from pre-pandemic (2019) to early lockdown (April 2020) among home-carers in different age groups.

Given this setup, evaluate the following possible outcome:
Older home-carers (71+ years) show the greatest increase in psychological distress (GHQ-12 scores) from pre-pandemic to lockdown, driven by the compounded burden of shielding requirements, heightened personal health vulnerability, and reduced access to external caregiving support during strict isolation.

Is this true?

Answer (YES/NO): NO